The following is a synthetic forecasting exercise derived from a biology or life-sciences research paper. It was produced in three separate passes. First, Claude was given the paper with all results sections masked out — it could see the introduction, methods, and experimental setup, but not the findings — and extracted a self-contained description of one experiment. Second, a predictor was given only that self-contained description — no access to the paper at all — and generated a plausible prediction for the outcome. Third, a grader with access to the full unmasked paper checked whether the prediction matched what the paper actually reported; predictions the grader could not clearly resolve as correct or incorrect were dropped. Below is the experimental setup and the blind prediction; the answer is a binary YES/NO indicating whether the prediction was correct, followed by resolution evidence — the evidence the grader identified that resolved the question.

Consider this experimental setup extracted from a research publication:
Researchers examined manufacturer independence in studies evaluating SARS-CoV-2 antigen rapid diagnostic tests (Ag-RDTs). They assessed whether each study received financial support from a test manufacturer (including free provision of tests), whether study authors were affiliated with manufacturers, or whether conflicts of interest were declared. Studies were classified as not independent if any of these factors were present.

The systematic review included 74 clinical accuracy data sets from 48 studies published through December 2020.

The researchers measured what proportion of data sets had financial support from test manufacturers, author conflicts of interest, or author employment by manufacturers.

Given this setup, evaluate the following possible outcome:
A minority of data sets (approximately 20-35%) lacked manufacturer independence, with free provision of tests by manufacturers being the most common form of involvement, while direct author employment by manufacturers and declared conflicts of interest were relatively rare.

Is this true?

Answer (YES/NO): YES